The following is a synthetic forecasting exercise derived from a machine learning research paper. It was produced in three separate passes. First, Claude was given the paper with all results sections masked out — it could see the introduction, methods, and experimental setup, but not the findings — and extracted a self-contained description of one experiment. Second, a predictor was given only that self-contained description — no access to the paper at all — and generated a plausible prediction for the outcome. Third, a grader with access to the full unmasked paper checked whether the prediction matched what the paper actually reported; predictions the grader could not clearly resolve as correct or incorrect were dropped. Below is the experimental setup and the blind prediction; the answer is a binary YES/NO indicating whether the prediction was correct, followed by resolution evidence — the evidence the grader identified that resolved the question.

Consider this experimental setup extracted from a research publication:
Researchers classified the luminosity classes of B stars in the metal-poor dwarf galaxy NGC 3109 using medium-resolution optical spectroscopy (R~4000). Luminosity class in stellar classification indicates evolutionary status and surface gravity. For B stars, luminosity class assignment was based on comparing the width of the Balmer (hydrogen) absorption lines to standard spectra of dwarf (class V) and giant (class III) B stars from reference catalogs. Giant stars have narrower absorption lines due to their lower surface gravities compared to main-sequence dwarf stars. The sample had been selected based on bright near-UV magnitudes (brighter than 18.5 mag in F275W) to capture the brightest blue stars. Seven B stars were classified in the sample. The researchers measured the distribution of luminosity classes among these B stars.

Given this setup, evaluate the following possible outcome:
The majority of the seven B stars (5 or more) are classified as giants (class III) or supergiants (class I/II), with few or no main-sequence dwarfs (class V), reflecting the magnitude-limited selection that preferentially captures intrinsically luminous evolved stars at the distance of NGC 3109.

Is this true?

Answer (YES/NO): YES